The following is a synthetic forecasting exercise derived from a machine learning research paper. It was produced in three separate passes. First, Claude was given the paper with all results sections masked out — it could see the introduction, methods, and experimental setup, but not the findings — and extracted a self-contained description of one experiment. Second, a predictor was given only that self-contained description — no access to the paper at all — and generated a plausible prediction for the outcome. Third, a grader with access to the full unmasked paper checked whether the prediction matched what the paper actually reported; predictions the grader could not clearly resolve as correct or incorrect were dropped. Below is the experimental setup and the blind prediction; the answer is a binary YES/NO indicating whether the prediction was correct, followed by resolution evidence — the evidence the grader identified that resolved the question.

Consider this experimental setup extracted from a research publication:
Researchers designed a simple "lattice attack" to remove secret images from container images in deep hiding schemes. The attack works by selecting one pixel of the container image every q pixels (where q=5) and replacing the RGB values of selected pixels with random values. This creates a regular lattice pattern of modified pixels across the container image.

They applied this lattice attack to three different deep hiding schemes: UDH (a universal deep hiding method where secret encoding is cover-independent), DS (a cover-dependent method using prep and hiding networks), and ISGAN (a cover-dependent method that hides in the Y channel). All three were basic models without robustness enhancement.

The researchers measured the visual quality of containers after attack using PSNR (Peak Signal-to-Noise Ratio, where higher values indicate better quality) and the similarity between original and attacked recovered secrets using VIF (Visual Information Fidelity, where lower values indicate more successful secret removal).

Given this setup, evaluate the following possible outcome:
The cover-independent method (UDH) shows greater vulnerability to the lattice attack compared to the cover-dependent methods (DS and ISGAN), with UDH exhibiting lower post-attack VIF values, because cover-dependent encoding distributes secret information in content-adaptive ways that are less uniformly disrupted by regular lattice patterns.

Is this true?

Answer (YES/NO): NO